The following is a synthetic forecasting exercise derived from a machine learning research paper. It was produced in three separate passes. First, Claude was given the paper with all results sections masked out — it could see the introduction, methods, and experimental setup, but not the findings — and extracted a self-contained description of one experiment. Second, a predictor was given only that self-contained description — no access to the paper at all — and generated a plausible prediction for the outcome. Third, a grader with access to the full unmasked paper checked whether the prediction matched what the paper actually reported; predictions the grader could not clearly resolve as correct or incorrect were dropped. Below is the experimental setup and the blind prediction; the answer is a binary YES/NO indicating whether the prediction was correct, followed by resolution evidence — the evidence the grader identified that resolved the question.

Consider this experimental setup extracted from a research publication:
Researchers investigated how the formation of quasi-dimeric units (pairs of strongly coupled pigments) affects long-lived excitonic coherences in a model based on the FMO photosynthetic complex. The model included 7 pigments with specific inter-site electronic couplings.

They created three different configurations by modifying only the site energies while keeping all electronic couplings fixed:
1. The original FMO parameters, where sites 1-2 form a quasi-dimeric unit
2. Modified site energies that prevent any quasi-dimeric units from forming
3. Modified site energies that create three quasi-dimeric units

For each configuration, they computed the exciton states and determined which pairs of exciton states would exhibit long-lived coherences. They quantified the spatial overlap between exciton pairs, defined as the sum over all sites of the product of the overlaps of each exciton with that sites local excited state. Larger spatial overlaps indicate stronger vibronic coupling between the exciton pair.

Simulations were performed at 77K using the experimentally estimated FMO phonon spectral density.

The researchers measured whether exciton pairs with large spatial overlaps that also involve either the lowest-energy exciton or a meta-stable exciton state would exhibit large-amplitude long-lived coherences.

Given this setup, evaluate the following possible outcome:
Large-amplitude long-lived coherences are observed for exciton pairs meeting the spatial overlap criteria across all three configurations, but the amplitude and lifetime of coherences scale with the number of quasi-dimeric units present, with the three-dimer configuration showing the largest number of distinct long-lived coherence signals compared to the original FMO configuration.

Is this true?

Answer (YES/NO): NO